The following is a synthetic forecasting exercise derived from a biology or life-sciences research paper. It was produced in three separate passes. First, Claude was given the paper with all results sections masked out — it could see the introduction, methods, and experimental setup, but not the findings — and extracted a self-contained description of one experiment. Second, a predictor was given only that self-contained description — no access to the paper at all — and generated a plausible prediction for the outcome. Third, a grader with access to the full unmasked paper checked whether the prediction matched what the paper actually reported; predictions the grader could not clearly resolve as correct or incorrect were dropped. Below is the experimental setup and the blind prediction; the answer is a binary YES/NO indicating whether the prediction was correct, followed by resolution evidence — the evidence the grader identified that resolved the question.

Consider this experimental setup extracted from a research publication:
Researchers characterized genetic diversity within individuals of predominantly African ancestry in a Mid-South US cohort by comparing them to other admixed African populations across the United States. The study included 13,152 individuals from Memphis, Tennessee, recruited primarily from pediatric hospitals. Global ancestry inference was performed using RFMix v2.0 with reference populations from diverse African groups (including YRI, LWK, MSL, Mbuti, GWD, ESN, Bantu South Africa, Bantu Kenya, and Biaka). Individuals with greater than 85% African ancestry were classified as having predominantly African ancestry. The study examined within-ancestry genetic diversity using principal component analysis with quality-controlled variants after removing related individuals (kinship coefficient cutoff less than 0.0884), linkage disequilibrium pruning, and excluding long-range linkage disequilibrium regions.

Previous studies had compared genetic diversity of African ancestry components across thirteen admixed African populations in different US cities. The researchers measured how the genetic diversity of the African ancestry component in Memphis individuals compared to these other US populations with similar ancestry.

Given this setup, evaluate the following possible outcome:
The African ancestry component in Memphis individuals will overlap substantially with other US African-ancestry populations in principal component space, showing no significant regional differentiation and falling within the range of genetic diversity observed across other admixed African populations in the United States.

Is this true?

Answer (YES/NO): NO